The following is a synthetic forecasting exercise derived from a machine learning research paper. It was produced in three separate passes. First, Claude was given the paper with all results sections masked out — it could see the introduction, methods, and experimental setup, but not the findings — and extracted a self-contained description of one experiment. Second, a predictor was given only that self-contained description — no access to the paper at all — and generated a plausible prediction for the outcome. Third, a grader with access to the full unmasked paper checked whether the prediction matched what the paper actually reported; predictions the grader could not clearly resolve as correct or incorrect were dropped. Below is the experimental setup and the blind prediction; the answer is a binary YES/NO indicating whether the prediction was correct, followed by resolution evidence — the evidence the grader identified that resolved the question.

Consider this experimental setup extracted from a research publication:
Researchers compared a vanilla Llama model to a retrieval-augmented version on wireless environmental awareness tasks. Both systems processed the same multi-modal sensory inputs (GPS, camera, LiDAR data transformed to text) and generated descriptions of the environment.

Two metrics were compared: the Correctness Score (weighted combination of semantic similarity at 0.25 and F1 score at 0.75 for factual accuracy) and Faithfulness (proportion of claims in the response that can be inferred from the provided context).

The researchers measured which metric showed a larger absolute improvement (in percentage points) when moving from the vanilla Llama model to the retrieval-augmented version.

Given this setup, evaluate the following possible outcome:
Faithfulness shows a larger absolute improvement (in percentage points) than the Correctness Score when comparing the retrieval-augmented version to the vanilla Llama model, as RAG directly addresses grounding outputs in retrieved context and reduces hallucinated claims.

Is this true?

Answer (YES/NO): YES